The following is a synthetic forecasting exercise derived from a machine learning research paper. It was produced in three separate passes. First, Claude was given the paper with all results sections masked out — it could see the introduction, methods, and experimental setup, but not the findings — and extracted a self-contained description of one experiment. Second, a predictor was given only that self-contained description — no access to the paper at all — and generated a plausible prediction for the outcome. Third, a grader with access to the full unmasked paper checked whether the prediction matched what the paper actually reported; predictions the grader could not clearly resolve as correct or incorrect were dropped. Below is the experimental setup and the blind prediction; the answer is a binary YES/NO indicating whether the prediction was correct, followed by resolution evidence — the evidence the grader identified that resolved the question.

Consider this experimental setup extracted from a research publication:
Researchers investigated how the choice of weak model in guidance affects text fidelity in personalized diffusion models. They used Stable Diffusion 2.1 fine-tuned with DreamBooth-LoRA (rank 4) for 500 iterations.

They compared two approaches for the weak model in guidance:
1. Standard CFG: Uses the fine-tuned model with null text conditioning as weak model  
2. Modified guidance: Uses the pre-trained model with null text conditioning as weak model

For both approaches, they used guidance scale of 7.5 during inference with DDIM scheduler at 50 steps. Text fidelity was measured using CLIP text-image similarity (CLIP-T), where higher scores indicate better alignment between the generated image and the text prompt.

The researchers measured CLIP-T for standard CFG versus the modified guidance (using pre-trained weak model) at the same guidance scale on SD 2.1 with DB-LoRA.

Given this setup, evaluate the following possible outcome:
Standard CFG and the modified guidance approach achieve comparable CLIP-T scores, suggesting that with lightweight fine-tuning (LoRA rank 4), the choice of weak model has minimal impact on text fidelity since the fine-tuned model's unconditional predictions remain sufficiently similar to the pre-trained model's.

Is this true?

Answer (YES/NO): YES